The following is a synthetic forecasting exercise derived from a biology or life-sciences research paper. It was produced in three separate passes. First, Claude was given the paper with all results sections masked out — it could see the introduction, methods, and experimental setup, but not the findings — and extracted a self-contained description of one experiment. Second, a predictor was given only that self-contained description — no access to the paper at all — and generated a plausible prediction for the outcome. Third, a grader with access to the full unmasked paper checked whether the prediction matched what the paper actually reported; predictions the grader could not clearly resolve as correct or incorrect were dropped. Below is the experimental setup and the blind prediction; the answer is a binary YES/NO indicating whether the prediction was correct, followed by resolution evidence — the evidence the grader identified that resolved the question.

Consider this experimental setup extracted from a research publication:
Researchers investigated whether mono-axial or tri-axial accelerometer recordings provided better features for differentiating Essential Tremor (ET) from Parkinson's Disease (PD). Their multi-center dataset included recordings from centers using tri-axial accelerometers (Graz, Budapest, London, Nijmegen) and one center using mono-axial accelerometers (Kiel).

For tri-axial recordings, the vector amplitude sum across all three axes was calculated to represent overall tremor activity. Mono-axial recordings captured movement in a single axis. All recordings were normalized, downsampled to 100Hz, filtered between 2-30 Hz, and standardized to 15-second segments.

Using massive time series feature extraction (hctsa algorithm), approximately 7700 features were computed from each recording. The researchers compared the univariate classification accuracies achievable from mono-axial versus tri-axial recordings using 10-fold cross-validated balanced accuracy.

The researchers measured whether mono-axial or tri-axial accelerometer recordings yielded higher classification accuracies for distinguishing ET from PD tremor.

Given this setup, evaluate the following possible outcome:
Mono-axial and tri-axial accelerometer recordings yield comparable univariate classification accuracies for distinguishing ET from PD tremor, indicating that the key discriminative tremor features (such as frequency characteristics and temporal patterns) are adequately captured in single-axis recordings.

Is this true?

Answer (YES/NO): NO